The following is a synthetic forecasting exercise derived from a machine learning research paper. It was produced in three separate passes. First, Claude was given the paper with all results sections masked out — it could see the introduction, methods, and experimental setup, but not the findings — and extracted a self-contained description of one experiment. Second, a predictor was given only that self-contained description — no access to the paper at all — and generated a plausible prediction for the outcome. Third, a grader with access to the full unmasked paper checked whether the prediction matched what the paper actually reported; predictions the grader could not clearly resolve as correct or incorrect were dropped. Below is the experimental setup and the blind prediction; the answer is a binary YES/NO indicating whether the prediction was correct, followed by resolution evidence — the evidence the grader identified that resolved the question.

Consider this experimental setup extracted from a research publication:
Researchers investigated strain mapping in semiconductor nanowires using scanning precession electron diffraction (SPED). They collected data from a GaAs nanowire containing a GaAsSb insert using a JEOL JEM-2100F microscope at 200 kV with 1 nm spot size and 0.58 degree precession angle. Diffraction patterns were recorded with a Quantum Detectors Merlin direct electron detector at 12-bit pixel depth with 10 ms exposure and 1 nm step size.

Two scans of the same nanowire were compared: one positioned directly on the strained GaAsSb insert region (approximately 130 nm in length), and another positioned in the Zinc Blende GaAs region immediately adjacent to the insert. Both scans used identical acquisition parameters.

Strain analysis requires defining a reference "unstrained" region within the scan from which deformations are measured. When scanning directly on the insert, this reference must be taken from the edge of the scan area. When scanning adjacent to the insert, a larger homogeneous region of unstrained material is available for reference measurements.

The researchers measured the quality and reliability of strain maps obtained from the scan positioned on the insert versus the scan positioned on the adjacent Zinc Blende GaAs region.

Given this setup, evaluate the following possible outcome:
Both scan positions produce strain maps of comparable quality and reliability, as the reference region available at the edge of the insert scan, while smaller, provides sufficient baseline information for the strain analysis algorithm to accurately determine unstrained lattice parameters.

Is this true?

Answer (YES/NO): NO